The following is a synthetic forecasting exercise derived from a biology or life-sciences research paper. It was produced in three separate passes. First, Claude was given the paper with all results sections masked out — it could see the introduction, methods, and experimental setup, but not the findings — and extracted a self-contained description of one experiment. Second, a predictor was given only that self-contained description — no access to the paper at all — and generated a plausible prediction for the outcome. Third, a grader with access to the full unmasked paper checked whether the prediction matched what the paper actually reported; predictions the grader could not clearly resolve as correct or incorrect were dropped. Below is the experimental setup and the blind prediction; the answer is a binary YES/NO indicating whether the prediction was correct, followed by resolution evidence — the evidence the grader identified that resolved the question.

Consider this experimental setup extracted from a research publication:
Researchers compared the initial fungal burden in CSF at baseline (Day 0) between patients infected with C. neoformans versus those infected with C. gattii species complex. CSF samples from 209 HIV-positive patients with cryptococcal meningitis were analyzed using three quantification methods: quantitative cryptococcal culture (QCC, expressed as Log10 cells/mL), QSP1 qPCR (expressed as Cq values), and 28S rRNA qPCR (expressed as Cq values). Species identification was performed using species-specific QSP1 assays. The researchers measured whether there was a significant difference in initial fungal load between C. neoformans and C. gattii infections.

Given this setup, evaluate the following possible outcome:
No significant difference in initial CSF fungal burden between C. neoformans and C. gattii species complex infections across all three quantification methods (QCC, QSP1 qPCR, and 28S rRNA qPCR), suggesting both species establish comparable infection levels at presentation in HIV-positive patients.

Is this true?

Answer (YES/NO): YES